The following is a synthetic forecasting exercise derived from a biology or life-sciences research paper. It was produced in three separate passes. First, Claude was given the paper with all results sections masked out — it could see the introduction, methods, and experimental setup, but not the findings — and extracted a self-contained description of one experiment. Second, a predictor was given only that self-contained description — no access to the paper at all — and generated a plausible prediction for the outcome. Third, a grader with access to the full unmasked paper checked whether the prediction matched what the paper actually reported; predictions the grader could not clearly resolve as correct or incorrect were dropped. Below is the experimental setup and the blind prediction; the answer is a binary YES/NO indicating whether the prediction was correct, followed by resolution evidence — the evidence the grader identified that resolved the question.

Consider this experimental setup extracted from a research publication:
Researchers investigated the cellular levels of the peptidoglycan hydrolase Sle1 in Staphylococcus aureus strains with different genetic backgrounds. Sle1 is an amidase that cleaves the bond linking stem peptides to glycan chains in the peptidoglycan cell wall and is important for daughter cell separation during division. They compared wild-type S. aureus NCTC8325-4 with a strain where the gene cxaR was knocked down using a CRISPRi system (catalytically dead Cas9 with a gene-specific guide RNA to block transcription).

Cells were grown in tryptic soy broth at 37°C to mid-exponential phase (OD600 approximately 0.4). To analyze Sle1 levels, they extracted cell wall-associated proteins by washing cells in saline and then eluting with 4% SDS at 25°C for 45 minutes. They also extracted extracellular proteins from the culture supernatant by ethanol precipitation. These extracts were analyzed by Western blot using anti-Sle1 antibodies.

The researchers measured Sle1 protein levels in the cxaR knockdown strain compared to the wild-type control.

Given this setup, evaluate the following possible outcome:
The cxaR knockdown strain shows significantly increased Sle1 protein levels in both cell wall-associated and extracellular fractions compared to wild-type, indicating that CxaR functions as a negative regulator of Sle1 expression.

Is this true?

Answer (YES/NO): NO